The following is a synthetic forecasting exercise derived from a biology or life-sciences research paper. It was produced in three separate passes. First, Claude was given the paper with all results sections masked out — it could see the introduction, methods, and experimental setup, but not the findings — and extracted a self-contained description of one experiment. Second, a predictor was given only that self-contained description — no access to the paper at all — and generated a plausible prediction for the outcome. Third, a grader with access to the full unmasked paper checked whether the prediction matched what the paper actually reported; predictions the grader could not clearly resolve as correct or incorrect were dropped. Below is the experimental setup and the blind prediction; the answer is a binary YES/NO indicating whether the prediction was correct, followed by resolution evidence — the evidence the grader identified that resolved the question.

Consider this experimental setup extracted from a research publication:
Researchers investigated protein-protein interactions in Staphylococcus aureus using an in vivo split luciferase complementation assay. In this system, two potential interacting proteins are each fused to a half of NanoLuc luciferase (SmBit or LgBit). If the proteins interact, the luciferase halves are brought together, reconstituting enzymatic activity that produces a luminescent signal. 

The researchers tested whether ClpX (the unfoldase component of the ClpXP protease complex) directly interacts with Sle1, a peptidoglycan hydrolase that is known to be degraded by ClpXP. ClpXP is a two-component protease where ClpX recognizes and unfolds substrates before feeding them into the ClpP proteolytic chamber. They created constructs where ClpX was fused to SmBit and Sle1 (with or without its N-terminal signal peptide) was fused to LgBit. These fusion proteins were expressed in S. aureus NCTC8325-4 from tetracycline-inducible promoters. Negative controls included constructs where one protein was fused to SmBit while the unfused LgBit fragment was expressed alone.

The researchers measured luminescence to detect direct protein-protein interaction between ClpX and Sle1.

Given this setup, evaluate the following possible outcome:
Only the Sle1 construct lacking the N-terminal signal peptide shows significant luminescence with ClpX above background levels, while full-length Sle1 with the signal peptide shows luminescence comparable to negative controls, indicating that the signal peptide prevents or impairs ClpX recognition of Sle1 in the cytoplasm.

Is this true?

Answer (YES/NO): NO